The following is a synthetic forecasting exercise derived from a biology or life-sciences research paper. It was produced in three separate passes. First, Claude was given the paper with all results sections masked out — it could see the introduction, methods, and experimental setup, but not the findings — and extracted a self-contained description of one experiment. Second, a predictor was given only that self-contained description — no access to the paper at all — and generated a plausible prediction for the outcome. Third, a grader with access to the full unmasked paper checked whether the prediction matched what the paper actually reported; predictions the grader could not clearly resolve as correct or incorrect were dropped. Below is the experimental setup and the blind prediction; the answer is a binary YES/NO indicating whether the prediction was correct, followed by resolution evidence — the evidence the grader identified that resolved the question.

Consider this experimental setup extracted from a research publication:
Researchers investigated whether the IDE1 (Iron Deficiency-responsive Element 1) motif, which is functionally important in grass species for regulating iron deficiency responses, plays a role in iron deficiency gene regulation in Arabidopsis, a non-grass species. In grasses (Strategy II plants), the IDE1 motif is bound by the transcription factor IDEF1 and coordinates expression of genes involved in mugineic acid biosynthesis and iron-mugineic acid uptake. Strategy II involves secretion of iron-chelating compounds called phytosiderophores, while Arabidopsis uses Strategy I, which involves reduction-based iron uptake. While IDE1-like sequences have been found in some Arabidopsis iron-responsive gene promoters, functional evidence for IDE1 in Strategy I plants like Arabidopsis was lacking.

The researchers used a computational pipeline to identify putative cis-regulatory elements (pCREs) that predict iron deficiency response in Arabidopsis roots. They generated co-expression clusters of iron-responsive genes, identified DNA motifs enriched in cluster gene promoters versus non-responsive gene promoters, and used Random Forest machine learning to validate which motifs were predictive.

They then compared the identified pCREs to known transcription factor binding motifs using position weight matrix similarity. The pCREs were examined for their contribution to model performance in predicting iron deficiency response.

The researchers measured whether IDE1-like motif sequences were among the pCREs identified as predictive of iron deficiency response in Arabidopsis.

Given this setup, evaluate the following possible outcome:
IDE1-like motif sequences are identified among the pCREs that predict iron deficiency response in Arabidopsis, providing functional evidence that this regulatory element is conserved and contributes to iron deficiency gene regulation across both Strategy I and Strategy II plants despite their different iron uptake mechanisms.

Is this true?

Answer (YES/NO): YES